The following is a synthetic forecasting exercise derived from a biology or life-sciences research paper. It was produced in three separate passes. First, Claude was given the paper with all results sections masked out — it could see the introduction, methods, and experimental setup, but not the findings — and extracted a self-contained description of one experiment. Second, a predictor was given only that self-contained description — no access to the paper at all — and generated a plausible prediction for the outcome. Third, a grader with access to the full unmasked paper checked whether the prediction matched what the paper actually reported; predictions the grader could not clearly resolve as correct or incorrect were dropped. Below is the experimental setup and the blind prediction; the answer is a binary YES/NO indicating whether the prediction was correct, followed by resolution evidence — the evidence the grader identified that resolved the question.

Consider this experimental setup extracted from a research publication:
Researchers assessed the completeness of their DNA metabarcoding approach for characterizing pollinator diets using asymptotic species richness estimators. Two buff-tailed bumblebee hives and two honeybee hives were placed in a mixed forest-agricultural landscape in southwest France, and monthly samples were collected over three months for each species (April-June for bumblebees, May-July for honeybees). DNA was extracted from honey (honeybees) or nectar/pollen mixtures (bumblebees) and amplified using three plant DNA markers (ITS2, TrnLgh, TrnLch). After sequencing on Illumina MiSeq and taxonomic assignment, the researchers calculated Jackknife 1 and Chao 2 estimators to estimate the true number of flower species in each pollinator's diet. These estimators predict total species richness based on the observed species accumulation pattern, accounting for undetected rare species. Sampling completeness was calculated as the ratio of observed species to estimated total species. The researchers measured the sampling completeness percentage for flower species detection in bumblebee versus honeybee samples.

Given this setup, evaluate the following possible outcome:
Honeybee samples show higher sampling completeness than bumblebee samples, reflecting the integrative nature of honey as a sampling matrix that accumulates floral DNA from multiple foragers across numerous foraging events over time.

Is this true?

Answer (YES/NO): NO